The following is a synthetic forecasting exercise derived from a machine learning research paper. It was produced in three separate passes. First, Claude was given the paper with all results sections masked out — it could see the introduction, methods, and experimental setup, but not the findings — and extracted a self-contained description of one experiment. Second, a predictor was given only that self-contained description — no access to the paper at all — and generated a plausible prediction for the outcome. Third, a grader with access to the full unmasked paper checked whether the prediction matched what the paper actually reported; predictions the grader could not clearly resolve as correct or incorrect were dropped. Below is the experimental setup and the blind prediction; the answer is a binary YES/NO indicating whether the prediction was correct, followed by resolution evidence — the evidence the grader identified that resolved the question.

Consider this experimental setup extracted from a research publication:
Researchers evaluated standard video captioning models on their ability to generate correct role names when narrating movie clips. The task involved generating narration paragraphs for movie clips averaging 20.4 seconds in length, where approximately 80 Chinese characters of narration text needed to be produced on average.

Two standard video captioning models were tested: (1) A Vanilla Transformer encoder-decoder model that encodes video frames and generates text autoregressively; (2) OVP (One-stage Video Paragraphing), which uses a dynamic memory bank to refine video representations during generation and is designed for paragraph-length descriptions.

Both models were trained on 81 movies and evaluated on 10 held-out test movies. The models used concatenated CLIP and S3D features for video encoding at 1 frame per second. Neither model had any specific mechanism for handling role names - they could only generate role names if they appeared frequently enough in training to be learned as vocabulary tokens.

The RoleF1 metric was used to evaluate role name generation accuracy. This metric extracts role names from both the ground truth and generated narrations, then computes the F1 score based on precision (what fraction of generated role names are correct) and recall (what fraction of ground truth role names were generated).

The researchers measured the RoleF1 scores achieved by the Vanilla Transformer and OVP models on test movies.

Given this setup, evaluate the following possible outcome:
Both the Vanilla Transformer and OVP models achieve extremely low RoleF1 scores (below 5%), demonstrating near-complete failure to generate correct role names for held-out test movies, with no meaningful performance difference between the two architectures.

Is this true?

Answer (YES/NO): YES